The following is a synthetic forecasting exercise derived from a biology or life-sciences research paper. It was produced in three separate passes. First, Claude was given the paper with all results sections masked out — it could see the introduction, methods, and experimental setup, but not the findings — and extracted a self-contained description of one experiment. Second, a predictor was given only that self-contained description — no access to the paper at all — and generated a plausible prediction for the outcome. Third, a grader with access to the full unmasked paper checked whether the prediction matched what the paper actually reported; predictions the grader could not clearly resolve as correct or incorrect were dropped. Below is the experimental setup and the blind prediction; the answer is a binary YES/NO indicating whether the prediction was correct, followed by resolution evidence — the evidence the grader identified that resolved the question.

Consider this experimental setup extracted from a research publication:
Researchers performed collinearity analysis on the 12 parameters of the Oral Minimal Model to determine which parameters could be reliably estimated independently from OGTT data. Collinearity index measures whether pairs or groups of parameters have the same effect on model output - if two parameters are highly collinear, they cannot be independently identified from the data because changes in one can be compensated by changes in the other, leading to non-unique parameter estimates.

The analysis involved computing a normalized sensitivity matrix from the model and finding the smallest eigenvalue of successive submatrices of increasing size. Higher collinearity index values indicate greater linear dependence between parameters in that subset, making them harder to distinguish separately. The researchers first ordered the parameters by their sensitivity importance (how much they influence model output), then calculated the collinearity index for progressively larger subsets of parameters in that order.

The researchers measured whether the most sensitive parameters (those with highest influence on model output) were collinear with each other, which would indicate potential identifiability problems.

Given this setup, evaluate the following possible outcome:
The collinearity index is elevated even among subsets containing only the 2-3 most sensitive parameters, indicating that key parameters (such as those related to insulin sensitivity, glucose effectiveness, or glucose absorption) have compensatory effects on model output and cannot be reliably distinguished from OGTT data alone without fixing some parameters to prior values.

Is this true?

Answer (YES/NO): NO